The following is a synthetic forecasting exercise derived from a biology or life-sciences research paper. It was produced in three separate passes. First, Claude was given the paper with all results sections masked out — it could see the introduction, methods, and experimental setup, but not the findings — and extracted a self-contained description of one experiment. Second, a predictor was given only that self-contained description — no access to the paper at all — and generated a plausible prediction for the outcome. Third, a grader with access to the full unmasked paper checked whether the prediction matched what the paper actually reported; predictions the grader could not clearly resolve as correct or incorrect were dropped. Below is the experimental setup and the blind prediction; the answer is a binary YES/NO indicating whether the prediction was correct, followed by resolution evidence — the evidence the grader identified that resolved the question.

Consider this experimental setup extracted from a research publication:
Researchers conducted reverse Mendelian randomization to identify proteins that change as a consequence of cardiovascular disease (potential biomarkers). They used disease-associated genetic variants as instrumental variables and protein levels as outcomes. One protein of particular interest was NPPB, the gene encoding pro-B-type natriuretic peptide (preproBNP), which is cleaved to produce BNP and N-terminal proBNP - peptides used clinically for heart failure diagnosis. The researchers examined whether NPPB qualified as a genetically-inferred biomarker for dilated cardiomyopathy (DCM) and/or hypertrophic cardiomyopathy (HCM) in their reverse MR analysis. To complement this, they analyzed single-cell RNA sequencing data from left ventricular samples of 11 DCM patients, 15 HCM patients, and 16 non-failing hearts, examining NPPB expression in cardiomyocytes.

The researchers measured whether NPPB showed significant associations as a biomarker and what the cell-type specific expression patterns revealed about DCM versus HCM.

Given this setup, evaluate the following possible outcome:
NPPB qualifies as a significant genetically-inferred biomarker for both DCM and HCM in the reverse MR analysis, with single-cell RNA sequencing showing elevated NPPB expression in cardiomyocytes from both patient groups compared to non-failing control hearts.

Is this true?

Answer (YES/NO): NO